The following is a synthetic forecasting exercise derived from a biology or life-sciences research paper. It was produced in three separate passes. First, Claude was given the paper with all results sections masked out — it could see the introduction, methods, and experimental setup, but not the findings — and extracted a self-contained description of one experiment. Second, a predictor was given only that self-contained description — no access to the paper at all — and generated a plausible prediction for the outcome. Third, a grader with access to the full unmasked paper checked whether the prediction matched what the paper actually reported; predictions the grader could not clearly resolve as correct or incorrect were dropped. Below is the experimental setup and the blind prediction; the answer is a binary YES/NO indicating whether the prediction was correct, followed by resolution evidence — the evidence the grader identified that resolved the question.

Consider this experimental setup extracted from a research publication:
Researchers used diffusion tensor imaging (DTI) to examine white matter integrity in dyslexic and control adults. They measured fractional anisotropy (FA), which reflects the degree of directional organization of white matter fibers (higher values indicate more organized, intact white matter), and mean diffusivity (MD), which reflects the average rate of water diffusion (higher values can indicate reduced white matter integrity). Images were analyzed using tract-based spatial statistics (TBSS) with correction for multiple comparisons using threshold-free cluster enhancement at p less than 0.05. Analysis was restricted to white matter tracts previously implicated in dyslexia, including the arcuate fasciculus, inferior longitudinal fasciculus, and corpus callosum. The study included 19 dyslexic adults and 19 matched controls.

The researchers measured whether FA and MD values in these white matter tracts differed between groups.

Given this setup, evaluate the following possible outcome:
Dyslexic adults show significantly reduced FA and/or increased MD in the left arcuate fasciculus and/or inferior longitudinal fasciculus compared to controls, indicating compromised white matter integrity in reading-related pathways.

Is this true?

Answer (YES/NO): YES